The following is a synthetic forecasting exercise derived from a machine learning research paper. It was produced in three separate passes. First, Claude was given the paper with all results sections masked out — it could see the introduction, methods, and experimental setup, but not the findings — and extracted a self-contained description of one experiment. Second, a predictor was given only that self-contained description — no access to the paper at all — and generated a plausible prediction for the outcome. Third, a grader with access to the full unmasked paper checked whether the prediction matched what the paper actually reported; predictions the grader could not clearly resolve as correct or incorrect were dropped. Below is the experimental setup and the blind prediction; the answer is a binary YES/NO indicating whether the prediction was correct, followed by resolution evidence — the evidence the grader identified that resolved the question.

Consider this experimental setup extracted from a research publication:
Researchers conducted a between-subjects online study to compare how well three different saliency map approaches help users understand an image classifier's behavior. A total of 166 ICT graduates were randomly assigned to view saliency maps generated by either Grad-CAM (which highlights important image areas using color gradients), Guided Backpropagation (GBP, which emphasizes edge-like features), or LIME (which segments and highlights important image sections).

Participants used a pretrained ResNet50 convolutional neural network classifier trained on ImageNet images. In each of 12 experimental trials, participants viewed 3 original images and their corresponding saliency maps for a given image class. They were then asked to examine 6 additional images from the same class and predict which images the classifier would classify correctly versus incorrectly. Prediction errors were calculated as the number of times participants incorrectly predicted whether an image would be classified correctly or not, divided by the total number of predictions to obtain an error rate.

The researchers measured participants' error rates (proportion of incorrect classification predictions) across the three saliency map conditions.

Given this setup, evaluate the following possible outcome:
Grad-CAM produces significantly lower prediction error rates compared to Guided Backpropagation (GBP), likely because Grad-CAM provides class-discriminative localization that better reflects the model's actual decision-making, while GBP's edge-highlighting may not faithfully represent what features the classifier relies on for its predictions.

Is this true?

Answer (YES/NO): NO